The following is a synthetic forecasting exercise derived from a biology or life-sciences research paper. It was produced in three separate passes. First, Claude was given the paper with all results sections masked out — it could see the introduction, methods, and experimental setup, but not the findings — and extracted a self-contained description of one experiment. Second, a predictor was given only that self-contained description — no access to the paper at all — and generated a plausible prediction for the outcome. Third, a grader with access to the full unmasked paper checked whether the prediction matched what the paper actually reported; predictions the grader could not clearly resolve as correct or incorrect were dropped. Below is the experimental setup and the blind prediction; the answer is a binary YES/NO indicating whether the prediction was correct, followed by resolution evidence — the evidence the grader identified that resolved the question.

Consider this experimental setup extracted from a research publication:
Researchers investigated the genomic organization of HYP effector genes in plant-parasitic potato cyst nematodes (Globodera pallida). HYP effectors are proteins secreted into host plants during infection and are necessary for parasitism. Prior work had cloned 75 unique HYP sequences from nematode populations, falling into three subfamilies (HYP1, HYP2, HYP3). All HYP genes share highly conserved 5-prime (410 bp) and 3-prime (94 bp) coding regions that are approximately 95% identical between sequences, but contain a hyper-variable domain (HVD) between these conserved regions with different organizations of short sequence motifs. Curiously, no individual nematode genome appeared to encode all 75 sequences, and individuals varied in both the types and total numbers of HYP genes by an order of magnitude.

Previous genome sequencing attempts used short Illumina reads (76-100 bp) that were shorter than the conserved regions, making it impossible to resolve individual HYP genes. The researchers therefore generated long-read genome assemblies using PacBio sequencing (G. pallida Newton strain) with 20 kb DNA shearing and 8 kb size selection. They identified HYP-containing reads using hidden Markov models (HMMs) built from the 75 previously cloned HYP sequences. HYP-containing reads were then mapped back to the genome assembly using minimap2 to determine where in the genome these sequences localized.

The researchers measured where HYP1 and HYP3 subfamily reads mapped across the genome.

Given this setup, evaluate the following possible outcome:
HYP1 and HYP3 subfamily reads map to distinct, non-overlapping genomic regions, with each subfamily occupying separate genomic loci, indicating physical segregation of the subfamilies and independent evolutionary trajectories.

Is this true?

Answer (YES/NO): YES